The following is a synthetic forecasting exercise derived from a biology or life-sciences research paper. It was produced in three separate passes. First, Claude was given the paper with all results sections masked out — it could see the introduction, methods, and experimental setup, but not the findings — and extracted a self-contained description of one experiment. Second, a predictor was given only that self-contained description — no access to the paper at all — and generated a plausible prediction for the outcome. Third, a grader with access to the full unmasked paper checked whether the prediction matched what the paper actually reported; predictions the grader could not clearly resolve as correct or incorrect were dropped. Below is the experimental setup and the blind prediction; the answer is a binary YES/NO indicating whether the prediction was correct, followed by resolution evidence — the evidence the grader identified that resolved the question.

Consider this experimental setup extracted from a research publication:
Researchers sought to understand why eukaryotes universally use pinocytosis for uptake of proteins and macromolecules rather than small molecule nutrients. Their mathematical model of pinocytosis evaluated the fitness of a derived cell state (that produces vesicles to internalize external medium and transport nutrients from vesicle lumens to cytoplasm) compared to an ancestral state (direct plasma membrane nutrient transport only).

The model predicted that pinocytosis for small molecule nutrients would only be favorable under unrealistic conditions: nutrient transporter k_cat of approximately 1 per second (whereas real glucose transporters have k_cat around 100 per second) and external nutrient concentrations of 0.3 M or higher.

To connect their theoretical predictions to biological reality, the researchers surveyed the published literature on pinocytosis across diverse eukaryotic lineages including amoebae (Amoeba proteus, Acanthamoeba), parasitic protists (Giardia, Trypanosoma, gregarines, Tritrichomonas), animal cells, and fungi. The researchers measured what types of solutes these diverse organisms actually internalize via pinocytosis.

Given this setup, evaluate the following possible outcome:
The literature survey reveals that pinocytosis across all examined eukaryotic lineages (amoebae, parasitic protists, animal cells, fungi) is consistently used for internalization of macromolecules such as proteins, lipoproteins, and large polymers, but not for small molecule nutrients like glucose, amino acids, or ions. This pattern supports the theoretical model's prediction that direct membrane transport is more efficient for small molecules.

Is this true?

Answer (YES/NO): NO